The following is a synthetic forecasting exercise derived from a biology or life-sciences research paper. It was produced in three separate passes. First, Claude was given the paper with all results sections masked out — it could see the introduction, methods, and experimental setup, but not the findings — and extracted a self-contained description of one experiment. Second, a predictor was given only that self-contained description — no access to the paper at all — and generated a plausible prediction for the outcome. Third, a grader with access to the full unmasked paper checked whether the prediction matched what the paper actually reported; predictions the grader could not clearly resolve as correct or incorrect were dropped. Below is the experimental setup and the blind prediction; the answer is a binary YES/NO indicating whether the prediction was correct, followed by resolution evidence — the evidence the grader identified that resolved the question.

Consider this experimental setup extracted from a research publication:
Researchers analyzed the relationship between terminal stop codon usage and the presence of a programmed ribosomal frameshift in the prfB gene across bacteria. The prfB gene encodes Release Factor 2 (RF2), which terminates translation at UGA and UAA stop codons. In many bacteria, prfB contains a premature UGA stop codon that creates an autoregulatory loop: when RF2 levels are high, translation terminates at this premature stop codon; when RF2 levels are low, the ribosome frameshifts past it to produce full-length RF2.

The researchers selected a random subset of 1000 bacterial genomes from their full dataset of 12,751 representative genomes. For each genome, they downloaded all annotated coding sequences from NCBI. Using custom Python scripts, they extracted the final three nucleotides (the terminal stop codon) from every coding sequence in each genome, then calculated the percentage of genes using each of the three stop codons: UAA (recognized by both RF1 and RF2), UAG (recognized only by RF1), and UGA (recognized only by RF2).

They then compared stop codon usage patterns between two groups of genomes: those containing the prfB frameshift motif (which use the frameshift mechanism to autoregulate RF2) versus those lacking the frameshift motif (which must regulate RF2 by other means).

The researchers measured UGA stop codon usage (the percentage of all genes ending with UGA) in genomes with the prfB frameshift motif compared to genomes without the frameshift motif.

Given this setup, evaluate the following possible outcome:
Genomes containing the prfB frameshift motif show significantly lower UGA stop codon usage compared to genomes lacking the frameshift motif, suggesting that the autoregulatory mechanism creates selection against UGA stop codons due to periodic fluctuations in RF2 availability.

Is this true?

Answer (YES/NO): YES